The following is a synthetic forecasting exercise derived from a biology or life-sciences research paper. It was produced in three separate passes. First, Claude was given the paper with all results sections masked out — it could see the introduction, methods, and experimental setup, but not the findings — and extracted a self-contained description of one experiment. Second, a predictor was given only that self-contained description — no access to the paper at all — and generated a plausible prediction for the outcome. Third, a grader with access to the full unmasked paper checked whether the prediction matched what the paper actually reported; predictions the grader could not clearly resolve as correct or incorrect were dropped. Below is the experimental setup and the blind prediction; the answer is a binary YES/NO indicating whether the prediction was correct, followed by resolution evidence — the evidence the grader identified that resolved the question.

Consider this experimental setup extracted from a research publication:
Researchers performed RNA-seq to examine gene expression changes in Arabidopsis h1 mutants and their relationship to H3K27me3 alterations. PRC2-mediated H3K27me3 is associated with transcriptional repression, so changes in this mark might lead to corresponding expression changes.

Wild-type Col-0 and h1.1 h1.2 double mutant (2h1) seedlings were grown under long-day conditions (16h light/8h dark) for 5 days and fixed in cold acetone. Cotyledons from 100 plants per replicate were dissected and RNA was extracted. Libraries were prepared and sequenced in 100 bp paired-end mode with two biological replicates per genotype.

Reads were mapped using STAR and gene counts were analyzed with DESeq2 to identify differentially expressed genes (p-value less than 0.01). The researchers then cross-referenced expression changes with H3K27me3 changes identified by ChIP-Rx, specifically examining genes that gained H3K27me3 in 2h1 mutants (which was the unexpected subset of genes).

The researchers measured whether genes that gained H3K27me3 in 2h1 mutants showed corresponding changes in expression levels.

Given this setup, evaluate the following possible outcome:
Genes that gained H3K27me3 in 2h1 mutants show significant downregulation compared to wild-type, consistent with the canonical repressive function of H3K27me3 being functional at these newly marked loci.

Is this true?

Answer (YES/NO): NO